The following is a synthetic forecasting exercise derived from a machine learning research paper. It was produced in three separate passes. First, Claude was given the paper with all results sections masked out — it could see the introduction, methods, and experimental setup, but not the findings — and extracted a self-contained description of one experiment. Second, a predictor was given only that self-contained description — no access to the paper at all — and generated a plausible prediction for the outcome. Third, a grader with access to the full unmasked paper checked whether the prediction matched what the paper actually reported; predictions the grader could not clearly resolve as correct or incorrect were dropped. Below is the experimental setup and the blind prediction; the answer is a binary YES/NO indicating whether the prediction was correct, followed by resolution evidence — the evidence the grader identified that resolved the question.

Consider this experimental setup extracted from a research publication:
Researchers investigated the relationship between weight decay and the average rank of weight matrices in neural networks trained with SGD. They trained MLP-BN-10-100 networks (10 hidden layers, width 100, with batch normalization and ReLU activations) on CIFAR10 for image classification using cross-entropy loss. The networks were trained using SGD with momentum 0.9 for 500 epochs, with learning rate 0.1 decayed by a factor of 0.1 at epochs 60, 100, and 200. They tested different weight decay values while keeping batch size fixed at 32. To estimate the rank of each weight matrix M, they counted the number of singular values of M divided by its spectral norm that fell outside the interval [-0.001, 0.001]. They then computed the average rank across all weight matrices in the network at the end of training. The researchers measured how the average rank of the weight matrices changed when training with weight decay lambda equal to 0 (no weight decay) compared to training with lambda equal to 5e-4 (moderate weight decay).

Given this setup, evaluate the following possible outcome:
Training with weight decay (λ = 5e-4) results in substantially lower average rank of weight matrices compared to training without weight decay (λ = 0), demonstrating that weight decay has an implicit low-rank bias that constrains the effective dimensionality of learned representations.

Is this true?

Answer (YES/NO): YES